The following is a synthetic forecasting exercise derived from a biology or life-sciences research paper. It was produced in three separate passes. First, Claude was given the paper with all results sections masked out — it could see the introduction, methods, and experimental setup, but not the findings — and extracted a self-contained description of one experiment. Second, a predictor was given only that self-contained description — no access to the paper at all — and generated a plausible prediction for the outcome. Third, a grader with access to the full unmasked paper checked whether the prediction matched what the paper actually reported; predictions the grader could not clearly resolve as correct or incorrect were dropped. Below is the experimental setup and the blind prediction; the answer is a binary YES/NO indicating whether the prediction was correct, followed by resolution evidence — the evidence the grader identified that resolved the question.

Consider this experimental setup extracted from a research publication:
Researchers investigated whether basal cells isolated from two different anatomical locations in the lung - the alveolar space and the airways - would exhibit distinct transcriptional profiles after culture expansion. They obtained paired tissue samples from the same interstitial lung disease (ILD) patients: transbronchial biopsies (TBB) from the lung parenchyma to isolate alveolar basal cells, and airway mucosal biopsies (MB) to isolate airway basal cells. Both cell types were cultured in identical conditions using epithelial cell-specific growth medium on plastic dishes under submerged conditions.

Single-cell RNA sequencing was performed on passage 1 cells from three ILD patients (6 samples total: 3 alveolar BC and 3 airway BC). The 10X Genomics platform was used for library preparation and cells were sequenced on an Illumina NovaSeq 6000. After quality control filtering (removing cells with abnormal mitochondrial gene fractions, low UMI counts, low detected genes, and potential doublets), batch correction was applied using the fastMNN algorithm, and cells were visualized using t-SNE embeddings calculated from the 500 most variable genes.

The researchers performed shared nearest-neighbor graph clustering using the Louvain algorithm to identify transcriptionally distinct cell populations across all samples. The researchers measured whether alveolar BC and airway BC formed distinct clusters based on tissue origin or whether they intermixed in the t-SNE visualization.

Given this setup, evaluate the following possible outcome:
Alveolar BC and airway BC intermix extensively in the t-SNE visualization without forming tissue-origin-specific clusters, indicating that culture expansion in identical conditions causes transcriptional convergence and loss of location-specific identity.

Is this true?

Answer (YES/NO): NO